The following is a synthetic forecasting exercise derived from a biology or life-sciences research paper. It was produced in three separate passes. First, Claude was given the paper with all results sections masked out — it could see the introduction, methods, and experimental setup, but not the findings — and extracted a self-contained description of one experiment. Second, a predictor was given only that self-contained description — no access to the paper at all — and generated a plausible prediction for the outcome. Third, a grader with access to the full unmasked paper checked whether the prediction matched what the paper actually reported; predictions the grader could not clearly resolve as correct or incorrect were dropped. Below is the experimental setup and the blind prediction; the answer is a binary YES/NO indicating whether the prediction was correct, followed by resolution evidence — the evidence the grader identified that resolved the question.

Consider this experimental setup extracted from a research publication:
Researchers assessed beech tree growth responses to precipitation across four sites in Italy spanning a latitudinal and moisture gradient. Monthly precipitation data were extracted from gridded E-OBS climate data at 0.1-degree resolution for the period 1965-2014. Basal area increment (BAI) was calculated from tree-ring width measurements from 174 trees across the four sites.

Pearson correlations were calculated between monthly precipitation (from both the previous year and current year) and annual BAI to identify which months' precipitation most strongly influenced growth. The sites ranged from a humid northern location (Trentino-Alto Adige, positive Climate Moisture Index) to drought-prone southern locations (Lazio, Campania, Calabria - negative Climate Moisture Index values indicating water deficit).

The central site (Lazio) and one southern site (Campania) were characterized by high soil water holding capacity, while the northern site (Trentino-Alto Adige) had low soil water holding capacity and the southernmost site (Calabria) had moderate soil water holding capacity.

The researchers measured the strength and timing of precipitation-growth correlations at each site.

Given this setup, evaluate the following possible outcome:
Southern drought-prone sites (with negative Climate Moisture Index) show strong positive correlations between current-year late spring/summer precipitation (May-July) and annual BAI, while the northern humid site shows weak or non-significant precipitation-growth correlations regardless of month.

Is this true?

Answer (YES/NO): NO